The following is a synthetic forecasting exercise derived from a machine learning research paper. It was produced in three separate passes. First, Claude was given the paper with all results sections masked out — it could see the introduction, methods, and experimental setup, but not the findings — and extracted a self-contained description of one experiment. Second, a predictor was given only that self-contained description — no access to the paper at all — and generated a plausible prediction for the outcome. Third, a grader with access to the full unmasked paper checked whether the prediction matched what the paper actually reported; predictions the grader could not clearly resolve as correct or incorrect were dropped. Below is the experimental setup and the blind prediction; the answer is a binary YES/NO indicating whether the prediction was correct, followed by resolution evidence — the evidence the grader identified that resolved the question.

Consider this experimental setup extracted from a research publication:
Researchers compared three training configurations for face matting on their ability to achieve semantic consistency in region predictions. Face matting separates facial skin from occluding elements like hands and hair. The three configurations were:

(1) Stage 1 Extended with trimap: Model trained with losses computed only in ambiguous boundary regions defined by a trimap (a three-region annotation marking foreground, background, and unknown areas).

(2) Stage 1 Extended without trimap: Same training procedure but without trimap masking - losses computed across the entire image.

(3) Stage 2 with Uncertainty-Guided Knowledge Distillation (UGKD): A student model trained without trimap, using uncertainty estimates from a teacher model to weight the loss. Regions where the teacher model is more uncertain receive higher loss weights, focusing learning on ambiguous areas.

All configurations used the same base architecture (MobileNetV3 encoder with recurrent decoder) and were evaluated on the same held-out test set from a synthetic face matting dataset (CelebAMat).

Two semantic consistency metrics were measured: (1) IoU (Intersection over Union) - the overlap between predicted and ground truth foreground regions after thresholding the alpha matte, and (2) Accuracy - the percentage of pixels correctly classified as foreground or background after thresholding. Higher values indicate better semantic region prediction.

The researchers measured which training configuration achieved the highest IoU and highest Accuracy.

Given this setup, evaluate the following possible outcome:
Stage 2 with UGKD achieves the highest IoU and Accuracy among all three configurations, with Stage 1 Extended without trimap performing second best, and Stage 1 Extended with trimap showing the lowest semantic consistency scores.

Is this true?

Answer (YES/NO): NO